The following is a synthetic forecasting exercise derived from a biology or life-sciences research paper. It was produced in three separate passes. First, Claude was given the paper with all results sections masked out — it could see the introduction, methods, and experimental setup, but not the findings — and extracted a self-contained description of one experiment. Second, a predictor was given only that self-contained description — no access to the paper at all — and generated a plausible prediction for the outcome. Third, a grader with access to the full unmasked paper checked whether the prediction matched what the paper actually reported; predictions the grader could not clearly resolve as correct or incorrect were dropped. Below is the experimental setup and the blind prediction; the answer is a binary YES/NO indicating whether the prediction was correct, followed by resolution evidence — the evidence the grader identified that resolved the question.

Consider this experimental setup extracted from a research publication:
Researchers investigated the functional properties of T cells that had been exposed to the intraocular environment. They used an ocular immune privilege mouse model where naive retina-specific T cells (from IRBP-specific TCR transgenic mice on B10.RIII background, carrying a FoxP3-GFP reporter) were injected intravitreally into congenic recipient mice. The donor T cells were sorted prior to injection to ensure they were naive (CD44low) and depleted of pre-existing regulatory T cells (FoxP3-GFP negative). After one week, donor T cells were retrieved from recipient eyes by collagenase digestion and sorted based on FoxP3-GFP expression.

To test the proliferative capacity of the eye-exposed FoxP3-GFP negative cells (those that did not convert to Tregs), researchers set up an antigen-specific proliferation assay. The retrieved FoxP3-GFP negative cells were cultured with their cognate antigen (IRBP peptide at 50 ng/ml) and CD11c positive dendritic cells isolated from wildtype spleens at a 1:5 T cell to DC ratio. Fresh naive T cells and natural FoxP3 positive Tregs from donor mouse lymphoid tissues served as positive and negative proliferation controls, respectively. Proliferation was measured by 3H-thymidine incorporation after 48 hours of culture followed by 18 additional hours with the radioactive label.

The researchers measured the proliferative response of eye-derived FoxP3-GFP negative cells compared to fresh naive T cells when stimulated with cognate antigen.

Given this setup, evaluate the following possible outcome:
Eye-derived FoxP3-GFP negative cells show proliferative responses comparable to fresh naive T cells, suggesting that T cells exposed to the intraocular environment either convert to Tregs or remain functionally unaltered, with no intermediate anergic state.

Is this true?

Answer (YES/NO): NO